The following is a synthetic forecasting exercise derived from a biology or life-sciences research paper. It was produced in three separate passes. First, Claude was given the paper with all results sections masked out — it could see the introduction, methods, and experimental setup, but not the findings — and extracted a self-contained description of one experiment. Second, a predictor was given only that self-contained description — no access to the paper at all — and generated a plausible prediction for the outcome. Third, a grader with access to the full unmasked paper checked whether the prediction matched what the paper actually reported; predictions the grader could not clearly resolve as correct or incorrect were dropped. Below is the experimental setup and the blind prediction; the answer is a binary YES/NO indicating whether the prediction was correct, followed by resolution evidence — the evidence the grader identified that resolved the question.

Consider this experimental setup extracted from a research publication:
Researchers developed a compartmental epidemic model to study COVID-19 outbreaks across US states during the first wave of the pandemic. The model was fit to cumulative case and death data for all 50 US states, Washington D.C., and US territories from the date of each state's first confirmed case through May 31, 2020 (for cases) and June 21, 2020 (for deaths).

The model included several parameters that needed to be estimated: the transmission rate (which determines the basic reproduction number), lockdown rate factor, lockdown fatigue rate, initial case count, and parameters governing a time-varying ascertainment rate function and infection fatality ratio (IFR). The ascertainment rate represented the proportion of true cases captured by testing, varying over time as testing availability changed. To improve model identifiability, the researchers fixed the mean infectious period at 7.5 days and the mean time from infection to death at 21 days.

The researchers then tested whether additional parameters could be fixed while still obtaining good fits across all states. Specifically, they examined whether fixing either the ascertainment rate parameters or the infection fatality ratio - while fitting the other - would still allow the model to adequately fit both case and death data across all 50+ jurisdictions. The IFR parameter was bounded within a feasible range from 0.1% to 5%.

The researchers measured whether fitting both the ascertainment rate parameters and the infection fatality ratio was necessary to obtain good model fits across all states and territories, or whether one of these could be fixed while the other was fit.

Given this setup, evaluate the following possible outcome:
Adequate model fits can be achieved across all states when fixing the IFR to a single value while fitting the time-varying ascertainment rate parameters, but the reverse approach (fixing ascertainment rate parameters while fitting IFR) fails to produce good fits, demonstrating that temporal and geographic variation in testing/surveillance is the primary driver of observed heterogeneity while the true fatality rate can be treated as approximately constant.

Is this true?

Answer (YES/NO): NO